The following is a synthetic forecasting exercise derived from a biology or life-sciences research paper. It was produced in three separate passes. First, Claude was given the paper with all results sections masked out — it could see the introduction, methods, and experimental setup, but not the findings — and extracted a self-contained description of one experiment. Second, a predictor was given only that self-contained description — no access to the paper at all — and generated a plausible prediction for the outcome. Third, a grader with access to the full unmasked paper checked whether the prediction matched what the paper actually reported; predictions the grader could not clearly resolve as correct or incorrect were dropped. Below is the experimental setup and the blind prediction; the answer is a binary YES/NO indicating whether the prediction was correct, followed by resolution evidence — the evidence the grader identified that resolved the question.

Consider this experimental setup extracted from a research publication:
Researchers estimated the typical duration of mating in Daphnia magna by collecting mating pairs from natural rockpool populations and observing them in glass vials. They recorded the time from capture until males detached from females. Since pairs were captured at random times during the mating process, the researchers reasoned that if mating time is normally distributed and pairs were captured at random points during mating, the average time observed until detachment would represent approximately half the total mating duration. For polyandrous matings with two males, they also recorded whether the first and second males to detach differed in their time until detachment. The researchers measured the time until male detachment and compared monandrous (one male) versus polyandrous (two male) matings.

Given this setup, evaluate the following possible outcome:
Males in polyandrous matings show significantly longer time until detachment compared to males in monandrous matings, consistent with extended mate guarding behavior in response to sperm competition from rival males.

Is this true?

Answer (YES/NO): NO